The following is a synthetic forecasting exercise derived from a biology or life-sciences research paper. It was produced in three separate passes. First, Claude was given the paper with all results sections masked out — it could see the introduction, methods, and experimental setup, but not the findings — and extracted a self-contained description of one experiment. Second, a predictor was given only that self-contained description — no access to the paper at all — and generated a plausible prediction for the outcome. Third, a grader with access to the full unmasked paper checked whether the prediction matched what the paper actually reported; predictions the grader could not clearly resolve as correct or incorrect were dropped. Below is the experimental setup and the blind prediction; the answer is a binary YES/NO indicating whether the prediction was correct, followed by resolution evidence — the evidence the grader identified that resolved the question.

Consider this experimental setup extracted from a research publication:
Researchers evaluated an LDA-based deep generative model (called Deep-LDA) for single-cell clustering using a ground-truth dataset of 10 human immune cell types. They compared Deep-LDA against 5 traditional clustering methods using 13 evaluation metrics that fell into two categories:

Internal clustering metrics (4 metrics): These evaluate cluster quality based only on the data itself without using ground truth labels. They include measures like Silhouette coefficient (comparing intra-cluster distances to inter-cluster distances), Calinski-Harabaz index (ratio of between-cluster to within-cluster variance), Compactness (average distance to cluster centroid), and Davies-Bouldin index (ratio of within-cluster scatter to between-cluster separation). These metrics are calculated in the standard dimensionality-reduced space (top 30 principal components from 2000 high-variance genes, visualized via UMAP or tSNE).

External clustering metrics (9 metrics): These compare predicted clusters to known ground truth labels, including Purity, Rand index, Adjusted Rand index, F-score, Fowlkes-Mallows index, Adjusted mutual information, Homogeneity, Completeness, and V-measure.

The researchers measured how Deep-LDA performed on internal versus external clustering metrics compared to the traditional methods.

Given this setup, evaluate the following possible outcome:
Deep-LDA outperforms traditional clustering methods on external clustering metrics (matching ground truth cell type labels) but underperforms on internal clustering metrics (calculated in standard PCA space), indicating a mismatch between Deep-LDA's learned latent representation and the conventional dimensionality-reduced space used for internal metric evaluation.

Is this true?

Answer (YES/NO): YES